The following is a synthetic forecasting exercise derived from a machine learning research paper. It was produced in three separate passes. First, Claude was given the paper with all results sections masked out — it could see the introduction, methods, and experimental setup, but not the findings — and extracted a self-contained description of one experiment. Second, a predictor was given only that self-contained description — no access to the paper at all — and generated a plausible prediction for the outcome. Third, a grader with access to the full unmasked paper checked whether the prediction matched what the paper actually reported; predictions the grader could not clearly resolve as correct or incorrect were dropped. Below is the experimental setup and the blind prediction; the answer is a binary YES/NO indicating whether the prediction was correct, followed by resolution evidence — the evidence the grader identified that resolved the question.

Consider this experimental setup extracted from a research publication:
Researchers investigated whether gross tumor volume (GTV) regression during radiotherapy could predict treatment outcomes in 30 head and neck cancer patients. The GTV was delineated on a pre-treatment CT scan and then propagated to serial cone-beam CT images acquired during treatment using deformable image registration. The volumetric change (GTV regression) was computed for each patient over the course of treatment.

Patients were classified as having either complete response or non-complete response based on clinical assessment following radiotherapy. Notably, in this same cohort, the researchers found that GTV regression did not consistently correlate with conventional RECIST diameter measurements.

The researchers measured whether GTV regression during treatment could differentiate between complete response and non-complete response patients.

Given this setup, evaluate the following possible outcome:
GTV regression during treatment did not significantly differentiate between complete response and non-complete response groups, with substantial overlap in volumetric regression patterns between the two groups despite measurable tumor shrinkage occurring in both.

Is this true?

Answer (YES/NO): NO